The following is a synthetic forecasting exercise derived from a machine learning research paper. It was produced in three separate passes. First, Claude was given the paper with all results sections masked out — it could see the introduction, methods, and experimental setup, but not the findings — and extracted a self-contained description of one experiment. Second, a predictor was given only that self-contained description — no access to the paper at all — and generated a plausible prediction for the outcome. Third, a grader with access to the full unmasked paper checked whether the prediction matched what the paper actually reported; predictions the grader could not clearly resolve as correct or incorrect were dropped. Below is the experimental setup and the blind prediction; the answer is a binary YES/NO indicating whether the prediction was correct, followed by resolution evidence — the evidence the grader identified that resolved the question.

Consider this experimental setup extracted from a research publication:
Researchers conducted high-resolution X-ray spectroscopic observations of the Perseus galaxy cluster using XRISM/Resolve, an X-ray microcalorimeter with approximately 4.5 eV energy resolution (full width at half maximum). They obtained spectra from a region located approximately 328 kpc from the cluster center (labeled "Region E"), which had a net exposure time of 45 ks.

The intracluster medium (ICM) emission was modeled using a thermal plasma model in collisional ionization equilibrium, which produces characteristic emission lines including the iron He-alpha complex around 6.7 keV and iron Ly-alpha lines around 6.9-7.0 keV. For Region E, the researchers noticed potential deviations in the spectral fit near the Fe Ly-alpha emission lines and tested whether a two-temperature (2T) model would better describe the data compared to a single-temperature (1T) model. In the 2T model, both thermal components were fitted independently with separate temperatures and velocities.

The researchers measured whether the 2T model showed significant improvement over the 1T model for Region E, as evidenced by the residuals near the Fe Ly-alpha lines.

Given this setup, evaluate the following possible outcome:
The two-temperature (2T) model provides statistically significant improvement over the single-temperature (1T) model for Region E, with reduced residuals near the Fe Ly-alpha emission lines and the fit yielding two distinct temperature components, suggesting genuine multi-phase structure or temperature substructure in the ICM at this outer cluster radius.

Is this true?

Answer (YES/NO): NO